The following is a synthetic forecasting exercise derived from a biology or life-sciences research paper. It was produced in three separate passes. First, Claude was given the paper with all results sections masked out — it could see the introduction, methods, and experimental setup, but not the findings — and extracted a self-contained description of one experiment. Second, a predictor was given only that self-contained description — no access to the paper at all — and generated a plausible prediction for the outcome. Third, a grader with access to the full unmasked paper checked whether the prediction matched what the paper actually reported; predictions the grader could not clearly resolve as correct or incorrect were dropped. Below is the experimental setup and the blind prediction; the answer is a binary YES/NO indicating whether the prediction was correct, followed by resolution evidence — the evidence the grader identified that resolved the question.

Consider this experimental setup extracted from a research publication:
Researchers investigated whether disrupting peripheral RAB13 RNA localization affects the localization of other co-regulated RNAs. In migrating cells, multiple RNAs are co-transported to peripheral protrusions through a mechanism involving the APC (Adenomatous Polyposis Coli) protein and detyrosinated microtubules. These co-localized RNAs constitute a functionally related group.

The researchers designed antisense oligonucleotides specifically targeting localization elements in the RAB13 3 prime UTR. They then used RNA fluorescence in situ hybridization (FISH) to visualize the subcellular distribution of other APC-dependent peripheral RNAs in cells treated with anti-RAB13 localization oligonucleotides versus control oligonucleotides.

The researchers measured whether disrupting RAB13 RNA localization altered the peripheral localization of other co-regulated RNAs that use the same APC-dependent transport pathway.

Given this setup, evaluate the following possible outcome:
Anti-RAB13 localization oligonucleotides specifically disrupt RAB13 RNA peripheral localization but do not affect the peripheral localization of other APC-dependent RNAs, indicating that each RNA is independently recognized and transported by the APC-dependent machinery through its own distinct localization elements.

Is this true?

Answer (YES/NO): YES